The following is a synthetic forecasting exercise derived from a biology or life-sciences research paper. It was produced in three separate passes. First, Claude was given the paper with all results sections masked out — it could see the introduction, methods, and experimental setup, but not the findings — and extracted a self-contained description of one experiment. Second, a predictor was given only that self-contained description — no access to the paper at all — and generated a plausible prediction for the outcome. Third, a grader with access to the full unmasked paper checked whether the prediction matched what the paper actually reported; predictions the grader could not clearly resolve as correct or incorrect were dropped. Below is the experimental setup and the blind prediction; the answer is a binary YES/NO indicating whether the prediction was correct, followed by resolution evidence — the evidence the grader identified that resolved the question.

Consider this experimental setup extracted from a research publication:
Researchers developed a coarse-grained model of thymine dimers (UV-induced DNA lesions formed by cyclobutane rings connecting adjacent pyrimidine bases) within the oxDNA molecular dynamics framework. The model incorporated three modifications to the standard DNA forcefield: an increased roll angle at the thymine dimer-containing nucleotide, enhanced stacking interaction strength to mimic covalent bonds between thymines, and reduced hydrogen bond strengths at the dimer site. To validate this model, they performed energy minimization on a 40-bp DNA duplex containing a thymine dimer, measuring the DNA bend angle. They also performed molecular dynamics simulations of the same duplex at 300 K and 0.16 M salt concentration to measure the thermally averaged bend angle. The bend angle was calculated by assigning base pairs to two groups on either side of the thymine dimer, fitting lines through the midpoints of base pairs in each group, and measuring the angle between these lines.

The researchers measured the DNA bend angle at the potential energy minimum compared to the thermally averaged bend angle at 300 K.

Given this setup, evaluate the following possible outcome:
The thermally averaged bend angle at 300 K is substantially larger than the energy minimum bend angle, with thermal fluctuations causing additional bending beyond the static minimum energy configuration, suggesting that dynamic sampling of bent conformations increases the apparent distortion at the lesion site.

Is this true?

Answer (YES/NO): NO